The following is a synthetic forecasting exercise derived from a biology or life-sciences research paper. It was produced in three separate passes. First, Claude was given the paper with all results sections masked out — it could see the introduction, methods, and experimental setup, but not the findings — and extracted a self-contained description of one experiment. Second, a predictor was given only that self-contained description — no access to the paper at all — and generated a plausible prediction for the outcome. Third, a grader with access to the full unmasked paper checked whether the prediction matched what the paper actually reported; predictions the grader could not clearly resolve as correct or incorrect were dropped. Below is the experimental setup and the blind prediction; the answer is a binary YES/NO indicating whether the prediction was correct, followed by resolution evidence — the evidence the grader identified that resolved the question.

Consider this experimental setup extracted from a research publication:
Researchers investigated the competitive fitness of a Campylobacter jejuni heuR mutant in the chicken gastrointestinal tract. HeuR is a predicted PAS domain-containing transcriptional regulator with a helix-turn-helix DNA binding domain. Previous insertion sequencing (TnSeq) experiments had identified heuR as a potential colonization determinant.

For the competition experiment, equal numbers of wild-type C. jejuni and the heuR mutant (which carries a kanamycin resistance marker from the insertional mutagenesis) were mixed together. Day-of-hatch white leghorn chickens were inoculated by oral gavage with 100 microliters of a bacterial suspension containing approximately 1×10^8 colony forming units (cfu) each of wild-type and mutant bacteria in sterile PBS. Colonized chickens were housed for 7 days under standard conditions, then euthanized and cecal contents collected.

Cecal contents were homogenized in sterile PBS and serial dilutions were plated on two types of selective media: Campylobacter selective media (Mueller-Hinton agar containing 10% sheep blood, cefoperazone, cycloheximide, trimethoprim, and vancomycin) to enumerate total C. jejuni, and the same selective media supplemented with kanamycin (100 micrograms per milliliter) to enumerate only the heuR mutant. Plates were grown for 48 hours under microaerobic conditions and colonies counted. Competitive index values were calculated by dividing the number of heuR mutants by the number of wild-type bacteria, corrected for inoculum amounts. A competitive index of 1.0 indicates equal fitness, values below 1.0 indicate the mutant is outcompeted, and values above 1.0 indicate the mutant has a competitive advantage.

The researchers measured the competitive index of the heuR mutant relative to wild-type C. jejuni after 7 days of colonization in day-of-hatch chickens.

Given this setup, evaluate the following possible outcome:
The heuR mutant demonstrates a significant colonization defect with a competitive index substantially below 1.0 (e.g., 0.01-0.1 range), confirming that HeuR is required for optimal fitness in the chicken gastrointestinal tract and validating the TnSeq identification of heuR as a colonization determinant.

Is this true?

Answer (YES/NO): YES